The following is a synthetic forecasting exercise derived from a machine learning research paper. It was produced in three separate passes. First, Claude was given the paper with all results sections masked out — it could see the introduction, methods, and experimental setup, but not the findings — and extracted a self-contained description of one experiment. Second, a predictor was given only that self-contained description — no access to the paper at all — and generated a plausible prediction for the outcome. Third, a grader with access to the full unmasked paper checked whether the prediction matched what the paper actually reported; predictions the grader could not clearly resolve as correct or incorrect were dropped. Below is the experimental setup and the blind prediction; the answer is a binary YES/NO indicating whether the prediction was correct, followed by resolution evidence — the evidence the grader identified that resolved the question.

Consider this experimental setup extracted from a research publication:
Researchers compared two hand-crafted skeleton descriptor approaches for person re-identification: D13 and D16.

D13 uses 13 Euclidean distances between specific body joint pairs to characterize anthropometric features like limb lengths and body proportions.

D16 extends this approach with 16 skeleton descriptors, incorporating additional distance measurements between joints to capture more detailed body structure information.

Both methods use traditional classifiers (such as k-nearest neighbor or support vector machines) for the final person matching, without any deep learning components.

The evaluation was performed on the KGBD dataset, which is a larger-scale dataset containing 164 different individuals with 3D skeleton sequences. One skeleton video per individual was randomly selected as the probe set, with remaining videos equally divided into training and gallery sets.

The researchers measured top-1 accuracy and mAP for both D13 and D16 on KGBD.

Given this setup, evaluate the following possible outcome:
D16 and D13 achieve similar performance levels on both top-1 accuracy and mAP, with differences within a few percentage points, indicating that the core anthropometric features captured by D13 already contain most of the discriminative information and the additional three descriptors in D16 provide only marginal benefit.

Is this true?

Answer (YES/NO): NO